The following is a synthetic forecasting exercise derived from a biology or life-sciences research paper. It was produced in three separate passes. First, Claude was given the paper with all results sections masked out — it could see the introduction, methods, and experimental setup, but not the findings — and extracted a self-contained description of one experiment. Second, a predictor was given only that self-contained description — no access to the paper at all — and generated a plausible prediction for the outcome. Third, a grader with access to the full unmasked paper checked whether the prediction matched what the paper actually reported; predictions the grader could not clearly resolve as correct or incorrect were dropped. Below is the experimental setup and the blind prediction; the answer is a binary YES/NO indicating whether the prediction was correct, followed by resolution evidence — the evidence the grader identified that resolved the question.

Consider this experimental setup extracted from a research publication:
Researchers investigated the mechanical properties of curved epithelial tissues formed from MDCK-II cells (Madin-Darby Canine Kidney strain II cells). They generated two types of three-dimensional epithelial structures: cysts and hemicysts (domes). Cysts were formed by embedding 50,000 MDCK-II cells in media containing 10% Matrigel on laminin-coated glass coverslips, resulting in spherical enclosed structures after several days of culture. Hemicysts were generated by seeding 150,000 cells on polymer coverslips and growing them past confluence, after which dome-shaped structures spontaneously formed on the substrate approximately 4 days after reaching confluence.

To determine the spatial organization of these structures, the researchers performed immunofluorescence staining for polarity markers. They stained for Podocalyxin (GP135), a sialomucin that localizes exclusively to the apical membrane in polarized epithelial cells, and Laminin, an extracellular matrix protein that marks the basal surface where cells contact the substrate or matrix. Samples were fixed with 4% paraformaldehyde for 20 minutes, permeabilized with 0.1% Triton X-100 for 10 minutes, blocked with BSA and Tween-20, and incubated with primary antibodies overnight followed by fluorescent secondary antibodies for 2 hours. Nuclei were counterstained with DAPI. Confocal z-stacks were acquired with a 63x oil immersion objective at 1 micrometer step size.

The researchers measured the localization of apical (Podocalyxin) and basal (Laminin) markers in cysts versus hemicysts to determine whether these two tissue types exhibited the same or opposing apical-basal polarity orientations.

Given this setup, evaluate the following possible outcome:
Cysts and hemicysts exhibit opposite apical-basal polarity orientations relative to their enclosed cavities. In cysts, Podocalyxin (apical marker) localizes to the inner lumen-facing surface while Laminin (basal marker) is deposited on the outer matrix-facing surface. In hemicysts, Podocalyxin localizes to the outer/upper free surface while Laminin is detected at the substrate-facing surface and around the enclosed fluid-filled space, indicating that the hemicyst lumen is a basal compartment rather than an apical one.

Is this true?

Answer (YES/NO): YES